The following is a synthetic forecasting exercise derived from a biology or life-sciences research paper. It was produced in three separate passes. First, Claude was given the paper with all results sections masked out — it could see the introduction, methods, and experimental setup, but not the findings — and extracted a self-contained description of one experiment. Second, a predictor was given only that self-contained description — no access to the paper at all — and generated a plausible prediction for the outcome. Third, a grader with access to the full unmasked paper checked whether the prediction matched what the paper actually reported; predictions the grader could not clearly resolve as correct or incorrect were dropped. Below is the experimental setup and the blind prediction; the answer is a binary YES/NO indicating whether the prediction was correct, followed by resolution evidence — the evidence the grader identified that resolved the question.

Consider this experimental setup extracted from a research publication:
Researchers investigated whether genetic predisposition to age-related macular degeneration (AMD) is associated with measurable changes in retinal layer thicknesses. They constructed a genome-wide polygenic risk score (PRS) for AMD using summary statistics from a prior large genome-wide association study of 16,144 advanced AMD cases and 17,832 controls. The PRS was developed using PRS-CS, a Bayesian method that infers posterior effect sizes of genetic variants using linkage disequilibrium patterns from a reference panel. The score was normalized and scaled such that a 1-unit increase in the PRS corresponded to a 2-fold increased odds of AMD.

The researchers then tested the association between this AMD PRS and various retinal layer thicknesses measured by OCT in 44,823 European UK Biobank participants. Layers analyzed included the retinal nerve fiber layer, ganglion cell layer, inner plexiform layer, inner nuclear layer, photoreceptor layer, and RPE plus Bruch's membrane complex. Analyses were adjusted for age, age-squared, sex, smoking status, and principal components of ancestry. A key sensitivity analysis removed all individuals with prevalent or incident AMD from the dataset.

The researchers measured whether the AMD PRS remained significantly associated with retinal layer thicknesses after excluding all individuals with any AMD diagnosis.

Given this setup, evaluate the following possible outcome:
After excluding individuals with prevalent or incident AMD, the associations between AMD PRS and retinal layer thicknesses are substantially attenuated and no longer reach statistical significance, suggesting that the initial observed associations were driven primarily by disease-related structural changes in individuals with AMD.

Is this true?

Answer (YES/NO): NO